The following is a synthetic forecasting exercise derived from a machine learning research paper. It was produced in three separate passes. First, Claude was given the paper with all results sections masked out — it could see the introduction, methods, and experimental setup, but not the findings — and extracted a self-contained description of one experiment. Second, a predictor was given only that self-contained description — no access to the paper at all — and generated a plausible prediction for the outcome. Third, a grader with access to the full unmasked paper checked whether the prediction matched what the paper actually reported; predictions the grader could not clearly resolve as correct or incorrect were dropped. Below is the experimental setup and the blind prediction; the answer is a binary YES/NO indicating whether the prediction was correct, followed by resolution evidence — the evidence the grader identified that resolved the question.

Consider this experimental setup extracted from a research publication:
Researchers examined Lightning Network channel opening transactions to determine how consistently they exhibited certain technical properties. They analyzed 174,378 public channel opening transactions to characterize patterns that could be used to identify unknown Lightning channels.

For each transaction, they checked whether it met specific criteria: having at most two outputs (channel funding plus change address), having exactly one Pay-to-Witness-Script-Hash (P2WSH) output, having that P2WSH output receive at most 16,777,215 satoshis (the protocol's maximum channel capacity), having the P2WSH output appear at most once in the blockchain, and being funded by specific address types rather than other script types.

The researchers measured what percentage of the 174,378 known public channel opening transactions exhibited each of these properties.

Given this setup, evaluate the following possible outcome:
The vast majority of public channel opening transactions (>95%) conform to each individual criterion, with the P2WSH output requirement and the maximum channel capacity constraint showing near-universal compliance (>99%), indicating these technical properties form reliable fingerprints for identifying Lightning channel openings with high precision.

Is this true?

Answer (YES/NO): YES